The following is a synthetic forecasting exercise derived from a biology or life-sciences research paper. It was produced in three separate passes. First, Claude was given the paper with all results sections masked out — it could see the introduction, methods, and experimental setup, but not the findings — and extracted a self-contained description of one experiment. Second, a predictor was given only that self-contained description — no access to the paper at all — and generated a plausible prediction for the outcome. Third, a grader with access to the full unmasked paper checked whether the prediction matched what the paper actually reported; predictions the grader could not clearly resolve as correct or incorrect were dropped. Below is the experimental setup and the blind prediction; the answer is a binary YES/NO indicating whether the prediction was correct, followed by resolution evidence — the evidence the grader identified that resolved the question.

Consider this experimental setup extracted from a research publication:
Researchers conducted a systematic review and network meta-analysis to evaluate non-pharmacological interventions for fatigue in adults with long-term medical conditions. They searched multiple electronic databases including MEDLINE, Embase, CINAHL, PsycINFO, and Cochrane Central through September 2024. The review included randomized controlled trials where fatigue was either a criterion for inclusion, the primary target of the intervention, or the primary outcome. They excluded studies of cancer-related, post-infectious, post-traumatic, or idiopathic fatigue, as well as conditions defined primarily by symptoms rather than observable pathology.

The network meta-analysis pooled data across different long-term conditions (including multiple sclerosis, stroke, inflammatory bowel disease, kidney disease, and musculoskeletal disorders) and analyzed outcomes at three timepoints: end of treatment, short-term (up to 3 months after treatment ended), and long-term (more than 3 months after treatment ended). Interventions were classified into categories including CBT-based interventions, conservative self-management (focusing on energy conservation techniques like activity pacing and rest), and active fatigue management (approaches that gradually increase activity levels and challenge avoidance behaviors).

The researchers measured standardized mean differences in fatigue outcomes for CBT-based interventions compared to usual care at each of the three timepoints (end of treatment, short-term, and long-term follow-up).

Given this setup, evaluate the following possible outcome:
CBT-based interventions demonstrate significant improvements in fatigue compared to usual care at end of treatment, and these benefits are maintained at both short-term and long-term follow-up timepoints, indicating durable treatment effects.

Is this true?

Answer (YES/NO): NO